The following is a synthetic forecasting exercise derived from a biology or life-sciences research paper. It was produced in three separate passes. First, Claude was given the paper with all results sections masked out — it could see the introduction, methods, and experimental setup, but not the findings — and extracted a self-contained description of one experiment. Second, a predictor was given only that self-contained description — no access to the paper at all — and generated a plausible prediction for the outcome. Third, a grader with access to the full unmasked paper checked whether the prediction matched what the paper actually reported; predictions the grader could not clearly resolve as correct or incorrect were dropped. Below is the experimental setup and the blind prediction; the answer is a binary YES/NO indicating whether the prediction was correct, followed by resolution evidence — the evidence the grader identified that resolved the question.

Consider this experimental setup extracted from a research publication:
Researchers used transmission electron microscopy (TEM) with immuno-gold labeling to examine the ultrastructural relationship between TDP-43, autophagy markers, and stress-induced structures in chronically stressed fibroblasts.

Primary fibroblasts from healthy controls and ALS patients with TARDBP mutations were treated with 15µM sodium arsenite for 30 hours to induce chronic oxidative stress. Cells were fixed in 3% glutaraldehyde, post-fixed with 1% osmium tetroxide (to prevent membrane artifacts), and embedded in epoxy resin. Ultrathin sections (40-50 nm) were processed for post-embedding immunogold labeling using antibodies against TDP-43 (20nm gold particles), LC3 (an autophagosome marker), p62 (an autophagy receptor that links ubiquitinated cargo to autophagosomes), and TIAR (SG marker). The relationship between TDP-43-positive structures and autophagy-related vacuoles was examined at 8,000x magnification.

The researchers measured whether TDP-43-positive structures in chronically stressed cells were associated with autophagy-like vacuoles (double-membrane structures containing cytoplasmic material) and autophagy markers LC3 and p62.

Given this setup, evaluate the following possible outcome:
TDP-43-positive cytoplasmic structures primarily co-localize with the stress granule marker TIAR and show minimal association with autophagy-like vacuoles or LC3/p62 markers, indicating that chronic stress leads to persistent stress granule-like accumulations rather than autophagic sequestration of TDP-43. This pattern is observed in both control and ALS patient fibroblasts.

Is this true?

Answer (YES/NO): NO